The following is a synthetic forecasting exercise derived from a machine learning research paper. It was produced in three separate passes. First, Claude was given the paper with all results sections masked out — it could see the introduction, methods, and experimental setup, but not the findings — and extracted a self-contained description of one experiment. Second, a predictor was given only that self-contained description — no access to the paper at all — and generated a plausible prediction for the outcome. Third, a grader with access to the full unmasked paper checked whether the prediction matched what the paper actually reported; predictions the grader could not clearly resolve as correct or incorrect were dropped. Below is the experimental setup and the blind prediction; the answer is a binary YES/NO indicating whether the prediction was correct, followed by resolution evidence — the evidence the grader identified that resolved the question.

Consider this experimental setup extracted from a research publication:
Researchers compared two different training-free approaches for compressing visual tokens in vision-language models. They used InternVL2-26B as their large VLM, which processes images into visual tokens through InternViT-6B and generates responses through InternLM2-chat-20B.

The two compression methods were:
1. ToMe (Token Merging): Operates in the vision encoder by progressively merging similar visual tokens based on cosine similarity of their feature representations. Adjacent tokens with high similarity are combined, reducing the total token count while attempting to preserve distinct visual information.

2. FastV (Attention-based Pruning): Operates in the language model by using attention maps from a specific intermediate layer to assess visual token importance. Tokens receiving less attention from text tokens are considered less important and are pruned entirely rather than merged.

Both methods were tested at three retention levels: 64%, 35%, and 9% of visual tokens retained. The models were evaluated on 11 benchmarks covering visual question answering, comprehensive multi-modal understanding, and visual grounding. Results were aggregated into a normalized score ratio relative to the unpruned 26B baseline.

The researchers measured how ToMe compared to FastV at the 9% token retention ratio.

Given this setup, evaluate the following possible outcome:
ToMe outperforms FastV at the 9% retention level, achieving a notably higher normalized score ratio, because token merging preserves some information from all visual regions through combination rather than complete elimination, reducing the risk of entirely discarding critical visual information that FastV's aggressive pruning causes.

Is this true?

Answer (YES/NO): YES